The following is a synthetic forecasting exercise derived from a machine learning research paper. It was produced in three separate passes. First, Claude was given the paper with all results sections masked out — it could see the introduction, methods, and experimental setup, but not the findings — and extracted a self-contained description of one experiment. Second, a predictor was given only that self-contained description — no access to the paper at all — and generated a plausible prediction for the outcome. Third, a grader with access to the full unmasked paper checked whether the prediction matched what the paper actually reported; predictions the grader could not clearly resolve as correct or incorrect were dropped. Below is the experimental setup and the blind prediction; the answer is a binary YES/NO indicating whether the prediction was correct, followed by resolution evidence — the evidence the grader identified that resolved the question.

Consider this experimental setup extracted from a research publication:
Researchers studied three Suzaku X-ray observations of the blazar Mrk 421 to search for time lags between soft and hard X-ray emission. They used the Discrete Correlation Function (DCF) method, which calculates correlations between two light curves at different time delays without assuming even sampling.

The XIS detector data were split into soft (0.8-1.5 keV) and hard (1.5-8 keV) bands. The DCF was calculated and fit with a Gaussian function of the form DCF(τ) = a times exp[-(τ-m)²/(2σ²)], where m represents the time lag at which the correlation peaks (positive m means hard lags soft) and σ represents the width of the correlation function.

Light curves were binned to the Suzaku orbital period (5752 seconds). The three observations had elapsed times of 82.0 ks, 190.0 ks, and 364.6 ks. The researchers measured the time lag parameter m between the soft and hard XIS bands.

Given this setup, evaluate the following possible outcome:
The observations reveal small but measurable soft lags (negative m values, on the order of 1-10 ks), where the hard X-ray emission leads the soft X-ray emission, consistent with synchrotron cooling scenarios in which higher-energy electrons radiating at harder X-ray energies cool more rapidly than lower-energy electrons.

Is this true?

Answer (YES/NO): NO